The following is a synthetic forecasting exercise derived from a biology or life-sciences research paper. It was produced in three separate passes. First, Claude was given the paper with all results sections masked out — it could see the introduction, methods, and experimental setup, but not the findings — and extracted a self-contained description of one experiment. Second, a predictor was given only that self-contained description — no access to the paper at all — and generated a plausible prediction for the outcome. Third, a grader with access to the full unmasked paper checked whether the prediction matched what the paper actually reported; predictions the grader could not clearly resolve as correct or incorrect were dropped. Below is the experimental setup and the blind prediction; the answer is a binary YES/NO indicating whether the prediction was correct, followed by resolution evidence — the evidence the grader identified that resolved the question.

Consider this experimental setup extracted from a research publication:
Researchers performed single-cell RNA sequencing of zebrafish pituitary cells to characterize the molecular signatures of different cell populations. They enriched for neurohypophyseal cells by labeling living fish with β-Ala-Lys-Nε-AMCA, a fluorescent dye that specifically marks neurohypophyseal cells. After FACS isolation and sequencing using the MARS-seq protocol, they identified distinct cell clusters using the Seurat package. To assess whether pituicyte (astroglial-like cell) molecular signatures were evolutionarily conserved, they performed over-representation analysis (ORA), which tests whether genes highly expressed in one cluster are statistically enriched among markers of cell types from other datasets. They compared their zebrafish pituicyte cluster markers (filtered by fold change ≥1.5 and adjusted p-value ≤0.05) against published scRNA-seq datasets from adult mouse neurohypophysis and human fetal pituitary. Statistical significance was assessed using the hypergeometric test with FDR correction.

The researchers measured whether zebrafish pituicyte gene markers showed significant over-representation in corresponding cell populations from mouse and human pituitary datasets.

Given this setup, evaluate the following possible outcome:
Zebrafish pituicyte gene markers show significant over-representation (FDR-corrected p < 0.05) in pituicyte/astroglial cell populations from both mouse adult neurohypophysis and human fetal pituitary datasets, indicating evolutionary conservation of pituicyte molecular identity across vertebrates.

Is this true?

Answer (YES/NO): YES